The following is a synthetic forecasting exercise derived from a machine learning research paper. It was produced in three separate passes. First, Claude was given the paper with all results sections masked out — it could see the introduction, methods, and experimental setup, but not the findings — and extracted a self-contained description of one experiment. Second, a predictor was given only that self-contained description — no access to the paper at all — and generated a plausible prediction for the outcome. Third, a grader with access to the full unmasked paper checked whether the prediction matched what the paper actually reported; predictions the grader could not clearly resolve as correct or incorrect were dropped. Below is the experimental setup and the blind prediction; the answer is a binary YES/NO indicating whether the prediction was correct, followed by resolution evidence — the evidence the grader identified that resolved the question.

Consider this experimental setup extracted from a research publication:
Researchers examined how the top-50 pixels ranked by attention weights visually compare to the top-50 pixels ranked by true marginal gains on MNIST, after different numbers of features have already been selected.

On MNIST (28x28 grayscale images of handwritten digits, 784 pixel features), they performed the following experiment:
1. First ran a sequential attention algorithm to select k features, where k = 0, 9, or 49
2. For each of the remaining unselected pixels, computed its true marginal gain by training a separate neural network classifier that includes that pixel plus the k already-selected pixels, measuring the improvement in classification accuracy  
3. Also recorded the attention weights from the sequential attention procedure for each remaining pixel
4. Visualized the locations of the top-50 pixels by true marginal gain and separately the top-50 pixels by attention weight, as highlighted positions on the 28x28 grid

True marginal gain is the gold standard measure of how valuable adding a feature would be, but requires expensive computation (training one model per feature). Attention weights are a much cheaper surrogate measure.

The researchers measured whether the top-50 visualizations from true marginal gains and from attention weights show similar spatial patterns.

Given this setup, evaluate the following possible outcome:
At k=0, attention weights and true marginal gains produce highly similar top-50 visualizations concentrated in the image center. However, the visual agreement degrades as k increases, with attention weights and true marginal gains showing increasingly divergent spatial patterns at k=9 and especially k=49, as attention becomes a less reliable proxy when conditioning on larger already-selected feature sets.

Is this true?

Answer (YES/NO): NO